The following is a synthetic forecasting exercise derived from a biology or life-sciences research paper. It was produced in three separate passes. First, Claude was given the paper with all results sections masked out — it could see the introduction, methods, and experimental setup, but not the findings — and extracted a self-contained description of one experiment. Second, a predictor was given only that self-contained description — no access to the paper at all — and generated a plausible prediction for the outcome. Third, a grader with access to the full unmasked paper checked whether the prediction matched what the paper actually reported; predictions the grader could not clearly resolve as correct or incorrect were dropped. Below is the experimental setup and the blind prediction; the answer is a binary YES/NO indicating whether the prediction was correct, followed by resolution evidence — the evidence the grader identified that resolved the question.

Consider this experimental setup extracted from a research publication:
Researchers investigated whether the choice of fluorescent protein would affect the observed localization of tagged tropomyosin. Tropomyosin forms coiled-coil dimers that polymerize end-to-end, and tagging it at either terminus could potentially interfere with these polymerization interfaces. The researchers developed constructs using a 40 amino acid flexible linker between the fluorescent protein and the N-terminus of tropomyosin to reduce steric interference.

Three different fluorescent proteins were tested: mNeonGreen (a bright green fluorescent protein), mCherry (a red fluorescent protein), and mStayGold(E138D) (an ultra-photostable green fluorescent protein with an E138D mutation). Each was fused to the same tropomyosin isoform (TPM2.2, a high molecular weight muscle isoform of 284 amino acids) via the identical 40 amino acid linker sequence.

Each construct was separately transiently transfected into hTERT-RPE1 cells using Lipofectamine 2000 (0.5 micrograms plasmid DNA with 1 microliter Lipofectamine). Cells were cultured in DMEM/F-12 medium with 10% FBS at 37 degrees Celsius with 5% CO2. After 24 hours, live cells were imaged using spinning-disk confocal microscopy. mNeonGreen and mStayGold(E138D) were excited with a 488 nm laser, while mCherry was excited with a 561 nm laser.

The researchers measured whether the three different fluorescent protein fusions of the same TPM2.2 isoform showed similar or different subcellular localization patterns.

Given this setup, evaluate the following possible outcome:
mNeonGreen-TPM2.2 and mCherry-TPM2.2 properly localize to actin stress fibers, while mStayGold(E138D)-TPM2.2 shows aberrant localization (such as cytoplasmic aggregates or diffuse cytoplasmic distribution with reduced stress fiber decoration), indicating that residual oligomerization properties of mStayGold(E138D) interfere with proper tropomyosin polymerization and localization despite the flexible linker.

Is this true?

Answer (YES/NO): NO